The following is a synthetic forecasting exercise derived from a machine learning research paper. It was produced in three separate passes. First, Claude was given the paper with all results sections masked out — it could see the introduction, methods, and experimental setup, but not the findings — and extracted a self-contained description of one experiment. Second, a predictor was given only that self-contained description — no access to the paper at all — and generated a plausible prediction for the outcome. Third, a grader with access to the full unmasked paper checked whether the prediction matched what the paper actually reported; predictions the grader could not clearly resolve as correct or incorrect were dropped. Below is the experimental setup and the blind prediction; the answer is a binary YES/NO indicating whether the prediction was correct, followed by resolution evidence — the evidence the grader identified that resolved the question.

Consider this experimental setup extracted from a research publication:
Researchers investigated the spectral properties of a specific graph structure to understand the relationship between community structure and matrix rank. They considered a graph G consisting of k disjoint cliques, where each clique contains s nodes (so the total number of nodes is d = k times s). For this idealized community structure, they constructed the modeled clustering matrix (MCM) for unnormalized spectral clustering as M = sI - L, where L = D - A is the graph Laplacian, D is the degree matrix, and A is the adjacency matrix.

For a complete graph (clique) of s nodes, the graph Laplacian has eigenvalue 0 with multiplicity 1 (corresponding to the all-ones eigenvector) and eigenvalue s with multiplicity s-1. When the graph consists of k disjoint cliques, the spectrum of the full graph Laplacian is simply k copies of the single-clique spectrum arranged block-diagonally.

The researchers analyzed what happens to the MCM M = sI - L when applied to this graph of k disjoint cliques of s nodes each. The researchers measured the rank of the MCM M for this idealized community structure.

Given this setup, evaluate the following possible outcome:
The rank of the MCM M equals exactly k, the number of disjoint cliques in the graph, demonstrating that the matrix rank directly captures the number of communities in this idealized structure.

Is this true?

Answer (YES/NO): YES